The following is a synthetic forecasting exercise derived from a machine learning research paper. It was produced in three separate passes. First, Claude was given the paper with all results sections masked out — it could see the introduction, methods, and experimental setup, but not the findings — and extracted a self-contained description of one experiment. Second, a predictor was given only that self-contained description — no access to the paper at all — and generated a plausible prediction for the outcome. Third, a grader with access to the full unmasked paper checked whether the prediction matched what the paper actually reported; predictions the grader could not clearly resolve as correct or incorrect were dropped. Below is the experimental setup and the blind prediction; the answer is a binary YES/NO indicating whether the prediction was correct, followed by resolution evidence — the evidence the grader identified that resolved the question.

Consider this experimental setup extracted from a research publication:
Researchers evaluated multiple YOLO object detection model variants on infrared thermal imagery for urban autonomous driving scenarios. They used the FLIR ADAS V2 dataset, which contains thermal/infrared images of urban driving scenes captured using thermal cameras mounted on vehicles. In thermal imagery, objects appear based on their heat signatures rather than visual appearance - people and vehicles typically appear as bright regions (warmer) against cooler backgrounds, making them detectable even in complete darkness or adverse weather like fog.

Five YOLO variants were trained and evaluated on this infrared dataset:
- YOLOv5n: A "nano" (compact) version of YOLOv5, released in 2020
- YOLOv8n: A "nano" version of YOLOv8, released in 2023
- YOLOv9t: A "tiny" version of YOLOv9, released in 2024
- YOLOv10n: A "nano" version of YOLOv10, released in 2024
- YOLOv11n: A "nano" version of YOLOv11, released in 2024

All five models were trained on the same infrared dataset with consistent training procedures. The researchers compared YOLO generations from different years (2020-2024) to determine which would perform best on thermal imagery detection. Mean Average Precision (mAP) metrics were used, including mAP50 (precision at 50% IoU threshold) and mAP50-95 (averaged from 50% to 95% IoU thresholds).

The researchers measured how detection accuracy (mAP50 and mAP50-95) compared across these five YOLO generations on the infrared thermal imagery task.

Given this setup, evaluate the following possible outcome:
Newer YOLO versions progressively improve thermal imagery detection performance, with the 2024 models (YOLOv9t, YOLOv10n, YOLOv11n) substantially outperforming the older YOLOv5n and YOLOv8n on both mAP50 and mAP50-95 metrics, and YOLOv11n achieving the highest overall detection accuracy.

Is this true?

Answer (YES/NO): NO